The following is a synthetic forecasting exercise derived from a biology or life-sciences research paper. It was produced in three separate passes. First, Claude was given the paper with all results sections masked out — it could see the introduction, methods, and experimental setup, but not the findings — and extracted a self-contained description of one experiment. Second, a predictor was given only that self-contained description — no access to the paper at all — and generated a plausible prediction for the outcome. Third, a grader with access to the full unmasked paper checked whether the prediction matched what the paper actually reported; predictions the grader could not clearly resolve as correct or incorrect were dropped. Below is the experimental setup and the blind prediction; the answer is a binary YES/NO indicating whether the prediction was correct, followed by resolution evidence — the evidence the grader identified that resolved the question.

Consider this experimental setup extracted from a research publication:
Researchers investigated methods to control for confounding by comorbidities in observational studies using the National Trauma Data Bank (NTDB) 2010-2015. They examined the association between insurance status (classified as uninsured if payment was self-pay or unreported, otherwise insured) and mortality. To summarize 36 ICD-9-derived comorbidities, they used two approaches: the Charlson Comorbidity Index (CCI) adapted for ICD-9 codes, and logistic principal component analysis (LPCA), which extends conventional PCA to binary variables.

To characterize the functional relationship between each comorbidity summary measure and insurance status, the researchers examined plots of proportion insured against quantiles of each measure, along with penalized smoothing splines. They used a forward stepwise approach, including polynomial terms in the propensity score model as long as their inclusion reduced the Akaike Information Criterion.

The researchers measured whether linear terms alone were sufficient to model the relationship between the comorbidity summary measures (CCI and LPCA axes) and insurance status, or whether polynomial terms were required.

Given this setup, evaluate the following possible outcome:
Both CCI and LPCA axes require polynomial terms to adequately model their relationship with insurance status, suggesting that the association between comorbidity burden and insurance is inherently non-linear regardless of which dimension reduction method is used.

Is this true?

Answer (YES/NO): YES